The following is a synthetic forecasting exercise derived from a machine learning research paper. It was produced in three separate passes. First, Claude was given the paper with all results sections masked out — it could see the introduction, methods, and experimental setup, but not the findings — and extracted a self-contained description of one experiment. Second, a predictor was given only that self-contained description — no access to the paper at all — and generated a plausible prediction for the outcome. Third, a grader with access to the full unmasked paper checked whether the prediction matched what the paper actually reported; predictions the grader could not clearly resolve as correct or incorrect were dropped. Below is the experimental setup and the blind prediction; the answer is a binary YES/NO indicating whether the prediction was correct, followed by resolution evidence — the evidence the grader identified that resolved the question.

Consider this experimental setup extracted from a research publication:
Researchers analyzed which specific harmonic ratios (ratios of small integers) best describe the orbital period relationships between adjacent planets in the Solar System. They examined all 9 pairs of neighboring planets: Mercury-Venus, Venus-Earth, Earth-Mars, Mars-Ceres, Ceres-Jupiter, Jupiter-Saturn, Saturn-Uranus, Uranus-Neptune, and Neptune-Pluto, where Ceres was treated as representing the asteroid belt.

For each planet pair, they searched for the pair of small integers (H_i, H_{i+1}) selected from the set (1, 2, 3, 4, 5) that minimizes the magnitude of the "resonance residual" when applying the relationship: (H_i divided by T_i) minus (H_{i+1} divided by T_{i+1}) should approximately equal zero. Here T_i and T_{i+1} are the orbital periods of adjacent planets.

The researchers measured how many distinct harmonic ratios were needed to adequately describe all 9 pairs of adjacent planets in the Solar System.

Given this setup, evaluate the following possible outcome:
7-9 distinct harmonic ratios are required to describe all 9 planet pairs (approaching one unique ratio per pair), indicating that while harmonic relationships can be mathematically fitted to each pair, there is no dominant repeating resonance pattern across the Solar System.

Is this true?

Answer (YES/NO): NO